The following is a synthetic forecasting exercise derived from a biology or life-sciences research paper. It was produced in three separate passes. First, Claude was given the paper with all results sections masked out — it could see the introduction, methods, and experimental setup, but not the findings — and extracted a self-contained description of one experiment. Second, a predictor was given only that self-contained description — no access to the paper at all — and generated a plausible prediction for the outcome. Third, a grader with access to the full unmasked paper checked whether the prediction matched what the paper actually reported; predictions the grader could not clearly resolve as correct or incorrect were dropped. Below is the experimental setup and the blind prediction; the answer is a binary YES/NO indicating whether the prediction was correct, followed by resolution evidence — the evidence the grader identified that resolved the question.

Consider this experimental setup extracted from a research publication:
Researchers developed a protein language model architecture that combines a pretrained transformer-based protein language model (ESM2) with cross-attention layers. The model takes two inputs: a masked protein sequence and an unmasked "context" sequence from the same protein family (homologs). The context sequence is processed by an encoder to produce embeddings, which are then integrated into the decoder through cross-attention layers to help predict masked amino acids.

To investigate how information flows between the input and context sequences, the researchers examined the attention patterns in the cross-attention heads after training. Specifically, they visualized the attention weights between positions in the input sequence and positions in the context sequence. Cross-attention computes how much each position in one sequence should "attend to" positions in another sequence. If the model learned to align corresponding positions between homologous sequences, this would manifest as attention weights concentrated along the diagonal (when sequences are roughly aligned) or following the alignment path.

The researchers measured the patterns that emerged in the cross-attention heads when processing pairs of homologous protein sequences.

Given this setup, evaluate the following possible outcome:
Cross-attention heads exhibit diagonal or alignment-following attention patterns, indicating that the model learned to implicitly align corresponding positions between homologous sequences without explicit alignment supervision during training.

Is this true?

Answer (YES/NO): YES